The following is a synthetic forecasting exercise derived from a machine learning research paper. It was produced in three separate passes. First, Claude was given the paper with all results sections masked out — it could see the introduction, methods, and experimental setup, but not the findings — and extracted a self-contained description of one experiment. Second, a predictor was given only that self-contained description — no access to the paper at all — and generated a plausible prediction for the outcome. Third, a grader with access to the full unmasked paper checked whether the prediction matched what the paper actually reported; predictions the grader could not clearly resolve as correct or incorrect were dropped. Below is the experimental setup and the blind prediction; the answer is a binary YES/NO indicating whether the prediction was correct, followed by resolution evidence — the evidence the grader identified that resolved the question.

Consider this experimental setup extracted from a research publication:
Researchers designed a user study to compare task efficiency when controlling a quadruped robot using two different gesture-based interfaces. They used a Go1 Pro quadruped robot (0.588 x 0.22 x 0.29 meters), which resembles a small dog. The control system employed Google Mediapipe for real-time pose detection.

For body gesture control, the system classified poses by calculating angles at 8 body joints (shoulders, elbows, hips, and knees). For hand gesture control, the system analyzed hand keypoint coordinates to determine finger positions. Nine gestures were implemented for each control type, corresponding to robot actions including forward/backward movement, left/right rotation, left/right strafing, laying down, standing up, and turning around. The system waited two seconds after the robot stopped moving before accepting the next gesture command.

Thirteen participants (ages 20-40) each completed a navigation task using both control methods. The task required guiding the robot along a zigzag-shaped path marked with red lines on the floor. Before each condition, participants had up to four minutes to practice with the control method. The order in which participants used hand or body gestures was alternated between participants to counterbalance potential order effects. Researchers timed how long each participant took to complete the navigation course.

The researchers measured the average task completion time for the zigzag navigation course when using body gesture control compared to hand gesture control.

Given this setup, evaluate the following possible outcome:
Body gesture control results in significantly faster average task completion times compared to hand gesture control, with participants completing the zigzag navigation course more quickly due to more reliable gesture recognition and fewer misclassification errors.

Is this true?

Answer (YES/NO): NO